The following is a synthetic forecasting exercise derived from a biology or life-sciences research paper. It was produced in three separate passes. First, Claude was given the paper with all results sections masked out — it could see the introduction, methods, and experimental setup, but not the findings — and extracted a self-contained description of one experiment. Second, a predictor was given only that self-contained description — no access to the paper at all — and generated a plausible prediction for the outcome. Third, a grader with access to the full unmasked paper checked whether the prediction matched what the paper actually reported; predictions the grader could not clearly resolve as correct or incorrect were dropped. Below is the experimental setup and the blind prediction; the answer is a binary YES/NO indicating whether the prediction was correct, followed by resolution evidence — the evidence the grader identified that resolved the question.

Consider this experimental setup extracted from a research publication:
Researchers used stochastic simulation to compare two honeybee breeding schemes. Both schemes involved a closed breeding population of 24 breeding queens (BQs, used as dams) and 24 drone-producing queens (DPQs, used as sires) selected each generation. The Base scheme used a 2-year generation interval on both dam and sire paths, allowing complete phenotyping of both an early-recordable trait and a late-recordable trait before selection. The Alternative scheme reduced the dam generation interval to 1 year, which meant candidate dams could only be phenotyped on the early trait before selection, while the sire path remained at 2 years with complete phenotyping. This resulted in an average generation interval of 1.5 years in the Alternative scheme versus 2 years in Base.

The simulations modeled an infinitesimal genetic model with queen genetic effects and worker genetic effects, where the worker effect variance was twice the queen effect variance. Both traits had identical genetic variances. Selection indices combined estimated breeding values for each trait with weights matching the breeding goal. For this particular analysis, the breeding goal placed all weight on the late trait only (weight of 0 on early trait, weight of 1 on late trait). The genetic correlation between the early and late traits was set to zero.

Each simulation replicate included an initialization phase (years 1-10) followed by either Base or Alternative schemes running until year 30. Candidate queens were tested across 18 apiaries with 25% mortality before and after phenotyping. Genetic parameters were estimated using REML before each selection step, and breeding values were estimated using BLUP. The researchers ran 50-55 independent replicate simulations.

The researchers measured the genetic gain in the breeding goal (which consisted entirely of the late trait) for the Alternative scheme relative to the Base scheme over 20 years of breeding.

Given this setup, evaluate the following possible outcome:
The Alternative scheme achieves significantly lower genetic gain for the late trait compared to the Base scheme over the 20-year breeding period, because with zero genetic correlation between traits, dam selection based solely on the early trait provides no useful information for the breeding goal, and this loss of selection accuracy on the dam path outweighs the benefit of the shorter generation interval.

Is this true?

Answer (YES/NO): NO